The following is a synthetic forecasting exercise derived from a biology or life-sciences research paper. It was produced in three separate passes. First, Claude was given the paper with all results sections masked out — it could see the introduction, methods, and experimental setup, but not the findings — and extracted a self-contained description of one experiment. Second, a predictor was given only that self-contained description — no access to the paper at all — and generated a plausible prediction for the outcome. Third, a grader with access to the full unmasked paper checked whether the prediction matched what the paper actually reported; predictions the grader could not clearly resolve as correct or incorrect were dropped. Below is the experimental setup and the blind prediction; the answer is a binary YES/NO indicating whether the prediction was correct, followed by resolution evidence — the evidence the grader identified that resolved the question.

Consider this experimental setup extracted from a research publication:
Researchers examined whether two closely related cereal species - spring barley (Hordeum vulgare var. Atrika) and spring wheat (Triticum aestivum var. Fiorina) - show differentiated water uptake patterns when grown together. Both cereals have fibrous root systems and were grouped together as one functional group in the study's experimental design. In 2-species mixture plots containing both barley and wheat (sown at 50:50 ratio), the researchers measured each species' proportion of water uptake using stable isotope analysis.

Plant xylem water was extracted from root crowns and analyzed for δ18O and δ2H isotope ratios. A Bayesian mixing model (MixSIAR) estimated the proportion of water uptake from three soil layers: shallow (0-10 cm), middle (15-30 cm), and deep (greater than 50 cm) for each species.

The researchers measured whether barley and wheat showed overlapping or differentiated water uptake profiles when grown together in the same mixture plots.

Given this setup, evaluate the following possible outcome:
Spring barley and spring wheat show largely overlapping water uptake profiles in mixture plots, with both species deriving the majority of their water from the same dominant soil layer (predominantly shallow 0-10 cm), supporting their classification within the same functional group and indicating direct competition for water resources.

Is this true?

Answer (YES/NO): NO